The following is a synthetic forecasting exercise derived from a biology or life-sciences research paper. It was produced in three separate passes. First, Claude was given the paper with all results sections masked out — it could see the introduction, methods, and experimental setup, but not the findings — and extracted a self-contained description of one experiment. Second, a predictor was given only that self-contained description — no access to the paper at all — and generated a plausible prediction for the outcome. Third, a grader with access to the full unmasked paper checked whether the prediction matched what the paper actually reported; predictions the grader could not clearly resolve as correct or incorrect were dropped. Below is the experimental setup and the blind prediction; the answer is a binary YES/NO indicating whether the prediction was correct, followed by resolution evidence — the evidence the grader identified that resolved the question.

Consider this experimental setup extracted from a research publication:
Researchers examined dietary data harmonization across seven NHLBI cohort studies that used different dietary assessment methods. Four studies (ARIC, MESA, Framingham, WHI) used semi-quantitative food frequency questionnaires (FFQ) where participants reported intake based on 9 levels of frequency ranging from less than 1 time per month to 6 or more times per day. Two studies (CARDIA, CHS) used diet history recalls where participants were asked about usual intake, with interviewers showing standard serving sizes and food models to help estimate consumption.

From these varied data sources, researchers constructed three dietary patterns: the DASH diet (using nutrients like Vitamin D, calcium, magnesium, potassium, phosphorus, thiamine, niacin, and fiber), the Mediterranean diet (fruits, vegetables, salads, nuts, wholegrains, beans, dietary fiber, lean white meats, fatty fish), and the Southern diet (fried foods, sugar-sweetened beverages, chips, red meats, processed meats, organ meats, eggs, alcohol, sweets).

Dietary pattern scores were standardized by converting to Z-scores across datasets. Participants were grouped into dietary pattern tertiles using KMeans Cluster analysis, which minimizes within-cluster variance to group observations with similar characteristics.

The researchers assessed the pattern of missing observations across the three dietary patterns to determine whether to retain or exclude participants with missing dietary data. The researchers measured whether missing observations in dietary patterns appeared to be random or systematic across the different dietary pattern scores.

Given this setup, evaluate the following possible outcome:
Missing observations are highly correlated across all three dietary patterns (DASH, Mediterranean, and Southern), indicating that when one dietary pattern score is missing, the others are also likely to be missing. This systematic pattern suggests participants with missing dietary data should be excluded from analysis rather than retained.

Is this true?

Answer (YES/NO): NO